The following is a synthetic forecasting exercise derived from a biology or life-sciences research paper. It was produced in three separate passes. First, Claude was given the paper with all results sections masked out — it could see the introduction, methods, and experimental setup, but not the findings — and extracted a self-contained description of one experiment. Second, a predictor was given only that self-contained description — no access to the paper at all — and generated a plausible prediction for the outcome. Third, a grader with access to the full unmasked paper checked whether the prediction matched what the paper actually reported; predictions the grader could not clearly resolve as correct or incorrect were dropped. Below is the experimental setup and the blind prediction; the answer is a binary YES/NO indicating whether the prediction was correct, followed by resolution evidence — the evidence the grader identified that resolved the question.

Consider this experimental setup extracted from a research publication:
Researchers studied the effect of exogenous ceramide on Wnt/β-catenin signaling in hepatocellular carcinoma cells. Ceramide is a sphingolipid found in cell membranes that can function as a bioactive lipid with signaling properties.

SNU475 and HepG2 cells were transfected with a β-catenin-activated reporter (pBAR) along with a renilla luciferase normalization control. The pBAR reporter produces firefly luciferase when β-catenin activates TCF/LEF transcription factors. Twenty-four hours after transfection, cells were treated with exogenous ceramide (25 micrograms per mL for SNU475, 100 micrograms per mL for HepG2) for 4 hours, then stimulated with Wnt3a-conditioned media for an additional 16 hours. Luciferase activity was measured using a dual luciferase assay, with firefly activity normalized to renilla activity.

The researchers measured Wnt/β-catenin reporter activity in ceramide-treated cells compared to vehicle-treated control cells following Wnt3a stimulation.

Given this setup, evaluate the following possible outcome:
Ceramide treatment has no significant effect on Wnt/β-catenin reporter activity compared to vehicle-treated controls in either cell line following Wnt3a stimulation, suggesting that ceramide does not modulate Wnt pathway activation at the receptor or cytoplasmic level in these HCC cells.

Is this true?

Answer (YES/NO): NO